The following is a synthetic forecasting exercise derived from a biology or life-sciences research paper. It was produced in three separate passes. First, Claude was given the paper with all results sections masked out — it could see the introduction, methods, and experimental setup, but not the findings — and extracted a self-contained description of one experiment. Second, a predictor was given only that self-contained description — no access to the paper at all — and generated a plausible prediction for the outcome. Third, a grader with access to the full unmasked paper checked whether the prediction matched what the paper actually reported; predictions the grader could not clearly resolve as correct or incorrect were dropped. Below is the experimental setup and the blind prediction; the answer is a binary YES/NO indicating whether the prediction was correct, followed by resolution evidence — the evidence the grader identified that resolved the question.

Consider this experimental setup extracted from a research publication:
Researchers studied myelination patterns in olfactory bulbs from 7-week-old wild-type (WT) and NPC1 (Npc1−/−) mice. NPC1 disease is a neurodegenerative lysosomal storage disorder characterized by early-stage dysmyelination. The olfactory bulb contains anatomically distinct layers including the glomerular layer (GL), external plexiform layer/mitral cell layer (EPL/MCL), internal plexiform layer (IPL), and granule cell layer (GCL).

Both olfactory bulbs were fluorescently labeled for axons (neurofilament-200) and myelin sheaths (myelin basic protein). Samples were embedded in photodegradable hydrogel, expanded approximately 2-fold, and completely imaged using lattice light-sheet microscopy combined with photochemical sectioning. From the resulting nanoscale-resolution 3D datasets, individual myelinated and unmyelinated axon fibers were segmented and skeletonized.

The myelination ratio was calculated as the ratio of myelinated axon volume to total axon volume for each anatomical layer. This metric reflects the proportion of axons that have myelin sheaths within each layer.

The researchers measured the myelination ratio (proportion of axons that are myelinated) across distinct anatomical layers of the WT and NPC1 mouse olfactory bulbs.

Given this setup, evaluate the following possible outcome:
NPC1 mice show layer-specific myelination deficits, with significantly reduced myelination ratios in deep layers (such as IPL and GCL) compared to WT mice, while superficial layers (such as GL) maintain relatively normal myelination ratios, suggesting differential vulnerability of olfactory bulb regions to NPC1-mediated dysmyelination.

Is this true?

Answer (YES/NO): NO